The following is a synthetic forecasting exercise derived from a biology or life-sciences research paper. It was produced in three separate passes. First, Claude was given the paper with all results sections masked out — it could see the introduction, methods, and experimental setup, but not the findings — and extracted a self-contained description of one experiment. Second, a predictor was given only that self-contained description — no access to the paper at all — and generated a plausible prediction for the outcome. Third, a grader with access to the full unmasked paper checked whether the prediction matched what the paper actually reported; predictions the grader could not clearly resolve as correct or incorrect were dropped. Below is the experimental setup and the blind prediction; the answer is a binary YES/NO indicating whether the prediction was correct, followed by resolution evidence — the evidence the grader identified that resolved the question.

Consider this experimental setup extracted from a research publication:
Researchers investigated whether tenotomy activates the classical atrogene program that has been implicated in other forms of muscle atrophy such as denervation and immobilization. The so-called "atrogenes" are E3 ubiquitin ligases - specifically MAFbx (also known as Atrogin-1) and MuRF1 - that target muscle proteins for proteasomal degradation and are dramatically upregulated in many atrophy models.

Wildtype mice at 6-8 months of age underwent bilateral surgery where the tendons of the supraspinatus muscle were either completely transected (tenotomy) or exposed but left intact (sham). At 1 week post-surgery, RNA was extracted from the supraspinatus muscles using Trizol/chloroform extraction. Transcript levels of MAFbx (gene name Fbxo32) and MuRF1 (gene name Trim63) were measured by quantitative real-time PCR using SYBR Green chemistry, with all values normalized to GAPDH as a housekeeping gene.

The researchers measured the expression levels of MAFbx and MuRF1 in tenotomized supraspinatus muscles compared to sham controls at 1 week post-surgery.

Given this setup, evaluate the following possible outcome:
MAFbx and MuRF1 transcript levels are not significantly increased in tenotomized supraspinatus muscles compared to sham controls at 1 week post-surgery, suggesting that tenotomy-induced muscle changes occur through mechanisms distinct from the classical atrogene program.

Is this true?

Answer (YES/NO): NO